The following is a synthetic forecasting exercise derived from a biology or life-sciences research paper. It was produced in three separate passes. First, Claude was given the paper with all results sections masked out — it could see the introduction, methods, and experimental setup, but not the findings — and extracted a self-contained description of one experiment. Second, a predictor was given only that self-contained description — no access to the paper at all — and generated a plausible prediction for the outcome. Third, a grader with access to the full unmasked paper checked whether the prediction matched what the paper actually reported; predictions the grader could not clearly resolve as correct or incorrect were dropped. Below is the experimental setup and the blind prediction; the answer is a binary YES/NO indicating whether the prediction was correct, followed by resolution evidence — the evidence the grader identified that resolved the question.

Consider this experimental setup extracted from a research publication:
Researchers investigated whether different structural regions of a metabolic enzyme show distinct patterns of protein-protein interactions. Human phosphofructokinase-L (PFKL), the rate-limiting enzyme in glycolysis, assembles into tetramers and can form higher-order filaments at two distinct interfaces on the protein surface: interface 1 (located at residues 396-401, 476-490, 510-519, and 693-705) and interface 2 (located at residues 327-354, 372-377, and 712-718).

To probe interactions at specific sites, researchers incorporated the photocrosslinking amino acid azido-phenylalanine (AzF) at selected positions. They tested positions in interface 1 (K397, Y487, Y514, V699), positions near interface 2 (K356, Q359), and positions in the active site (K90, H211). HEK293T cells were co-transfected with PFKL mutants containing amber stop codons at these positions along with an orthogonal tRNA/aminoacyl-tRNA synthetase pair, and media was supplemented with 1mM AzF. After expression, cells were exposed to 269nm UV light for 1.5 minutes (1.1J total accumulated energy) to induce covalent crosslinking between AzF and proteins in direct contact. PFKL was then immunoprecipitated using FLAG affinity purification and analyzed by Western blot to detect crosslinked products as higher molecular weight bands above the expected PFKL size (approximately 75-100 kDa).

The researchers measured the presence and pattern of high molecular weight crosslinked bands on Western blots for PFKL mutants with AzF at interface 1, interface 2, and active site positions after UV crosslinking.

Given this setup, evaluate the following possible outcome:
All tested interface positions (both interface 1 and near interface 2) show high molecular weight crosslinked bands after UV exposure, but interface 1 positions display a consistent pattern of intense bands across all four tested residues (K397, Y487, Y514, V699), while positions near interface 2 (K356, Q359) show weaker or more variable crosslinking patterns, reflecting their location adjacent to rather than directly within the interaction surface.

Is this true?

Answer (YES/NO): NO